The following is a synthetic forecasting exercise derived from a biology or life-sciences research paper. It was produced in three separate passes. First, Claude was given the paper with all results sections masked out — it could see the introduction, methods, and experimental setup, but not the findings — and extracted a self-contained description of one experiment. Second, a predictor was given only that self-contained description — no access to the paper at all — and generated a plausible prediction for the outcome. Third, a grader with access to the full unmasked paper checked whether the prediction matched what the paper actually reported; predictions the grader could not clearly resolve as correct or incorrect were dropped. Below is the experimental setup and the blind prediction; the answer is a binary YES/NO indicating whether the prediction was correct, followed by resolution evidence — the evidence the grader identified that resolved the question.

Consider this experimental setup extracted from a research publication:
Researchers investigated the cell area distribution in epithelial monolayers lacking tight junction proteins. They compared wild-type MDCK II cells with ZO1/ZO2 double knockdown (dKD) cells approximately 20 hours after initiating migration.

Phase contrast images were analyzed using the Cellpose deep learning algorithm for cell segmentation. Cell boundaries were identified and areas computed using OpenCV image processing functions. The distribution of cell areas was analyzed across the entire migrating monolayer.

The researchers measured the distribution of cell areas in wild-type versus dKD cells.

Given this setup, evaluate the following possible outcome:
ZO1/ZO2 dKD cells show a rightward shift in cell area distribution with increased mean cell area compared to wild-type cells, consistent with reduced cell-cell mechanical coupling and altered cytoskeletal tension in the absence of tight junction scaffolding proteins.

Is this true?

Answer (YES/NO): NO